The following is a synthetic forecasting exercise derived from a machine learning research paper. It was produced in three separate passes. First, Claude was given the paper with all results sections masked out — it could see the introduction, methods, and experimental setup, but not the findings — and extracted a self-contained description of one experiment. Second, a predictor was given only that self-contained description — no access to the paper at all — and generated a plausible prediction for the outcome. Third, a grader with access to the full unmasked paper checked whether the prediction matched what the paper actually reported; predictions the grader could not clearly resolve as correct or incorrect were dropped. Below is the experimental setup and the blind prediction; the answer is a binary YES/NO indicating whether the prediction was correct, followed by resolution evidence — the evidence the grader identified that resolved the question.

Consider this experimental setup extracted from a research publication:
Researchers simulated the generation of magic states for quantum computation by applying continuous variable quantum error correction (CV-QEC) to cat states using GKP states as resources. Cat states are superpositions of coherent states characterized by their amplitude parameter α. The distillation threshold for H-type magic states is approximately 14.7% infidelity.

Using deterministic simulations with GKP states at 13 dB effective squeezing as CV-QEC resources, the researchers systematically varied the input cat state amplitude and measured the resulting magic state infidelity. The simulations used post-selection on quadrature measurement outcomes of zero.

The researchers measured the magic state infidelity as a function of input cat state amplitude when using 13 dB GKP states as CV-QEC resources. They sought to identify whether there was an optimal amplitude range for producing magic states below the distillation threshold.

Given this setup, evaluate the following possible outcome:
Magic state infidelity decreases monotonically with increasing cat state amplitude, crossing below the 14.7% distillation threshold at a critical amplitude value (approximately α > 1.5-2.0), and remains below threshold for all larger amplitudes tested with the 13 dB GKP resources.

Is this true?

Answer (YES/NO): NO